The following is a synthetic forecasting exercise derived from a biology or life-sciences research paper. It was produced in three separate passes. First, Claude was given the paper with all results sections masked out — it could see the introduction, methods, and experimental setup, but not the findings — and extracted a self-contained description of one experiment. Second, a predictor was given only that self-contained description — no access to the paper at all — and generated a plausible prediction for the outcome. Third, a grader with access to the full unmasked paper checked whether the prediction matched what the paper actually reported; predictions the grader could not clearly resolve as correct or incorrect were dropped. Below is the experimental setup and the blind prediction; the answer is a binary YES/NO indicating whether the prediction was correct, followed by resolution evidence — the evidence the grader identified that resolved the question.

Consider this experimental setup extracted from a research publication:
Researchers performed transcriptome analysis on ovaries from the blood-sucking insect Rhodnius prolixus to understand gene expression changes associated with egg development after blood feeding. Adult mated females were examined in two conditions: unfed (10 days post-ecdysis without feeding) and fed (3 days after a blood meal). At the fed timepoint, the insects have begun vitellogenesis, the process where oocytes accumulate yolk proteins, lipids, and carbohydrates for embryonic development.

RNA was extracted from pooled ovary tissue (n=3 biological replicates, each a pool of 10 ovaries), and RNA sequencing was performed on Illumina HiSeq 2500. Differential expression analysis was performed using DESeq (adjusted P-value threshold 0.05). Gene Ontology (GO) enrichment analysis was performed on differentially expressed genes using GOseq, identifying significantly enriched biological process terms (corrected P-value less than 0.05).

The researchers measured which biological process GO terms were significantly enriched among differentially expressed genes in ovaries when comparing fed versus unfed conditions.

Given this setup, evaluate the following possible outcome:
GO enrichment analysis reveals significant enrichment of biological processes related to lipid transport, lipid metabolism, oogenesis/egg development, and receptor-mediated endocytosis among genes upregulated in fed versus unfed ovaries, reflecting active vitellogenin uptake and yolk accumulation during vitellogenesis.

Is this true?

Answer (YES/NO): NO